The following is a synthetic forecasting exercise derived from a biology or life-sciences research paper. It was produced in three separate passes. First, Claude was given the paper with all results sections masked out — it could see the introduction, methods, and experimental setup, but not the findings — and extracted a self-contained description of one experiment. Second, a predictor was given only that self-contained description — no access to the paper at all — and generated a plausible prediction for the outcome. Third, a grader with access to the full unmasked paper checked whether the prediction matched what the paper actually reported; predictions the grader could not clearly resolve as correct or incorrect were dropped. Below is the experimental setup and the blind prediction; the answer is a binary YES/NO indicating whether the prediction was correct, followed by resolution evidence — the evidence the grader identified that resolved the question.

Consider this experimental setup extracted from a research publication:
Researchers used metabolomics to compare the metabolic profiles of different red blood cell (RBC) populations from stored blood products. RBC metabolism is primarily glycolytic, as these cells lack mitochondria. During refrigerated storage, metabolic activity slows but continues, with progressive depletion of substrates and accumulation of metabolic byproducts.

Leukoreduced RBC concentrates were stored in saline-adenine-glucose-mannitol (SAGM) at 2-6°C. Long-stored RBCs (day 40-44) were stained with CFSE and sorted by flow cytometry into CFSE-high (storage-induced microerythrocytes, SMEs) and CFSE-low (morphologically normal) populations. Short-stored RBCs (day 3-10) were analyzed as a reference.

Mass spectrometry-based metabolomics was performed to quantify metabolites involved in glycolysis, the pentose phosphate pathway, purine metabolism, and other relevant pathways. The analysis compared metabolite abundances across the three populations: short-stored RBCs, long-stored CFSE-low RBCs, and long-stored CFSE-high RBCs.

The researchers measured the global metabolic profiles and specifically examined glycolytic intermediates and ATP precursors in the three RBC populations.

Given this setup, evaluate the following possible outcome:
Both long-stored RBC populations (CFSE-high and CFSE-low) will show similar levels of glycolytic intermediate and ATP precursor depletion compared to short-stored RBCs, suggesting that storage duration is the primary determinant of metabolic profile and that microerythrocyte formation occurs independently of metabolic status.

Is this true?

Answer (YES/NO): NO